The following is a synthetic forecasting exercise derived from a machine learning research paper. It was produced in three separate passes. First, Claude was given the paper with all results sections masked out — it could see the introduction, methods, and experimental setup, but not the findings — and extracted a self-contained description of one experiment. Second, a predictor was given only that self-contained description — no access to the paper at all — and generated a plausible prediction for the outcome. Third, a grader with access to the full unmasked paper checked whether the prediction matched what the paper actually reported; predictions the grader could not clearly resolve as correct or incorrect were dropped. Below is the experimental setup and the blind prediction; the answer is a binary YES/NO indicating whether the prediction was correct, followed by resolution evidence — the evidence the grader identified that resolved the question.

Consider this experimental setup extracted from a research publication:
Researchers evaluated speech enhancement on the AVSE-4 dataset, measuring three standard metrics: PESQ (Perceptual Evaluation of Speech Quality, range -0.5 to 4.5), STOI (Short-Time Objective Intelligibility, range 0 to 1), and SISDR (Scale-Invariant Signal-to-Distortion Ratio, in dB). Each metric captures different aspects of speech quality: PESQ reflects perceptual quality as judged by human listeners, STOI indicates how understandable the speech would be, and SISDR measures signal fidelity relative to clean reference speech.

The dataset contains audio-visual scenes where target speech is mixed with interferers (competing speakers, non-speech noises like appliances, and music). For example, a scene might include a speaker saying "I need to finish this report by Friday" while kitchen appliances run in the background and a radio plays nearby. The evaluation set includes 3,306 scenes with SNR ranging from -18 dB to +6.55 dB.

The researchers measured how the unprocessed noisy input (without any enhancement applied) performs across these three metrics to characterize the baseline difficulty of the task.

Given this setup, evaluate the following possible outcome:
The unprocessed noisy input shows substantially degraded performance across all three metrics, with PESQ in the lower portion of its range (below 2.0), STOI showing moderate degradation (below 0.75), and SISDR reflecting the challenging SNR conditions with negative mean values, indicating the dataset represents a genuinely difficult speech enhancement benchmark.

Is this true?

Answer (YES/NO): YES